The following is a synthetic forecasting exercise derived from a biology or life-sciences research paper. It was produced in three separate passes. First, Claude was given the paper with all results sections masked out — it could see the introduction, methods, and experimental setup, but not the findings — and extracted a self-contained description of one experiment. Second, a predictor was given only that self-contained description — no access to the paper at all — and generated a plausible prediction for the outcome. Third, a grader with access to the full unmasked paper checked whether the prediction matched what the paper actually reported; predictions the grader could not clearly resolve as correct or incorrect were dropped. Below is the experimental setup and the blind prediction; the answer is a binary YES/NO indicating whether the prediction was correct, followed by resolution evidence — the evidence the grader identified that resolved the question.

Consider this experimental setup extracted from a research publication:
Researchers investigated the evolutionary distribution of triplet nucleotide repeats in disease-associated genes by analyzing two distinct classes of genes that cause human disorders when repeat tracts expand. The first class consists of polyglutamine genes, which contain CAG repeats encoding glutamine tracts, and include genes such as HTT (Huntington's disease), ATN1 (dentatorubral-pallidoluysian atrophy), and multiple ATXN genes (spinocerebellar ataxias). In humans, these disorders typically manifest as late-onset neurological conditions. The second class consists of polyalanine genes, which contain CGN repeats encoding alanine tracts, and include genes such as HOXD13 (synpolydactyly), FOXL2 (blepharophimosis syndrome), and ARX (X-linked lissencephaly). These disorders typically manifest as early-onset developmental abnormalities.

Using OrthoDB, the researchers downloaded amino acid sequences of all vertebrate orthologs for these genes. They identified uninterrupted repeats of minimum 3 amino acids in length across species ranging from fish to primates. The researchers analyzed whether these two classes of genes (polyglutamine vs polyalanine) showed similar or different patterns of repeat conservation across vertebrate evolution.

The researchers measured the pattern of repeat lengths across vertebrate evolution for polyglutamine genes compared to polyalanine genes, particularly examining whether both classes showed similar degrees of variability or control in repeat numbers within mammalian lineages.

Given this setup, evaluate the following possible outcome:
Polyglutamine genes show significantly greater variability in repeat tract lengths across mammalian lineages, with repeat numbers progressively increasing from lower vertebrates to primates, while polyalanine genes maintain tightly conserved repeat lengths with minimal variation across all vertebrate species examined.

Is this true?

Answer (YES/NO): NO